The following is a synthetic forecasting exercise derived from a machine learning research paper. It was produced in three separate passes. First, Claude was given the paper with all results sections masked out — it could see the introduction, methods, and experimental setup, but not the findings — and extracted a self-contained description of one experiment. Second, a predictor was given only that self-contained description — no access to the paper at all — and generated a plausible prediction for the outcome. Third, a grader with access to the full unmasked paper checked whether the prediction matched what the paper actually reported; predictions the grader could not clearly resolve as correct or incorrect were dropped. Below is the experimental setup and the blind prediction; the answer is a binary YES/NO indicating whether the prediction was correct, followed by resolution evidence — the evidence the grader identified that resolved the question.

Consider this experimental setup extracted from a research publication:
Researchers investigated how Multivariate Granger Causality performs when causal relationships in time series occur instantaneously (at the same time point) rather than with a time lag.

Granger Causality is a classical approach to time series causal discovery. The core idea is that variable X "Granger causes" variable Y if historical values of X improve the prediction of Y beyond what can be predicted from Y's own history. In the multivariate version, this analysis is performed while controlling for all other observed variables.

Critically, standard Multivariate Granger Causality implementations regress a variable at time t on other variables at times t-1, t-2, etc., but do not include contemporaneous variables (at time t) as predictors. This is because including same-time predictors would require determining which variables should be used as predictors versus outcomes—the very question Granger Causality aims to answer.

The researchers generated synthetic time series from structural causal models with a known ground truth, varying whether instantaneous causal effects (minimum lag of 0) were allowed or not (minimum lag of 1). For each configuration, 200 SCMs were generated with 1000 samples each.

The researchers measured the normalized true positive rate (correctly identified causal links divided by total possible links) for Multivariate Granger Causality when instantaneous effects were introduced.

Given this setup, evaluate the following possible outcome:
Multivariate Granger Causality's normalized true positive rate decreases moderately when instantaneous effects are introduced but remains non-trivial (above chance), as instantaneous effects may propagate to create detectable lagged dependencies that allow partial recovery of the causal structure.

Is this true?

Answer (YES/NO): NO